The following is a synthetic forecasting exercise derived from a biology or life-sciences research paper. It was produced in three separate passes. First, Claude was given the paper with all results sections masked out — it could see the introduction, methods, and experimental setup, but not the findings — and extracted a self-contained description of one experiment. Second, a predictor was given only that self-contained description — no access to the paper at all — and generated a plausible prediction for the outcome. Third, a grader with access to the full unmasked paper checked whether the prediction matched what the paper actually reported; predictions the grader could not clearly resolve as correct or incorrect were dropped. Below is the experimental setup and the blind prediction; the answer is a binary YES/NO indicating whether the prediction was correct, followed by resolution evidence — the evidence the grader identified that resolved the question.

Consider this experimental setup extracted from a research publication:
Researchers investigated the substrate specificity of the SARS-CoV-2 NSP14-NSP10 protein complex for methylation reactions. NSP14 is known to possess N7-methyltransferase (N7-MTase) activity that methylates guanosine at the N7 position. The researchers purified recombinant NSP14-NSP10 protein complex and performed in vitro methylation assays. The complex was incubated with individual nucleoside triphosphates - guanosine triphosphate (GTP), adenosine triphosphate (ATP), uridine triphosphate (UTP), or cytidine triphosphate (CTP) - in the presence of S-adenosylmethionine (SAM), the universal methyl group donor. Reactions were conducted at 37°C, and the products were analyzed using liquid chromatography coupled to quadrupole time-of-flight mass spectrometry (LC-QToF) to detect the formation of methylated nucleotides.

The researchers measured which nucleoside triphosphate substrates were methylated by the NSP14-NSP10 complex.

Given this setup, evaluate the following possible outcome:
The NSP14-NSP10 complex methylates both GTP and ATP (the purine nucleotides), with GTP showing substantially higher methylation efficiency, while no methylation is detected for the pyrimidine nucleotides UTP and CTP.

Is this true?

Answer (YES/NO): NO